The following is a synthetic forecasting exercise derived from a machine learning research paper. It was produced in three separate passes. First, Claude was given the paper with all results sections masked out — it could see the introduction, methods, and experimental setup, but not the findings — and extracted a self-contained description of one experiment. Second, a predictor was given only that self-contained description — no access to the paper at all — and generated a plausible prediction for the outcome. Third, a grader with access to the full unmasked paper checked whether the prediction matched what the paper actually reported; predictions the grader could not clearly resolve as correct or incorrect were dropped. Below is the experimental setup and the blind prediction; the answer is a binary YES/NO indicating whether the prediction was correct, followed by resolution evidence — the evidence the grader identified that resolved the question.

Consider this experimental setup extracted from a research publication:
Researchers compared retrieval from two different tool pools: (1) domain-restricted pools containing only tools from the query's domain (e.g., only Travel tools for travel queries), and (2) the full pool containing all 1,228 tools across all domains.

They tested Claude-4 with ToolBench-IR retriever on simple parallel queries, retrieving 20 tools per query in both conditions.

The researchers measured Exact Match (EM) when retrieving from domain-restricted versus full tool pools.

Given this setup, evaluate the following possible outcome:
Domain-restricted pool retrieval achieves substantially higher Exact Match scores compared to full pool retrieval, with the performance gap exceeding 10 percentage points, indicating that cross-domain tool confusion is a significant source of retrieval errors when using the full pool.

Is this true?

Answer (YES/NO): NO